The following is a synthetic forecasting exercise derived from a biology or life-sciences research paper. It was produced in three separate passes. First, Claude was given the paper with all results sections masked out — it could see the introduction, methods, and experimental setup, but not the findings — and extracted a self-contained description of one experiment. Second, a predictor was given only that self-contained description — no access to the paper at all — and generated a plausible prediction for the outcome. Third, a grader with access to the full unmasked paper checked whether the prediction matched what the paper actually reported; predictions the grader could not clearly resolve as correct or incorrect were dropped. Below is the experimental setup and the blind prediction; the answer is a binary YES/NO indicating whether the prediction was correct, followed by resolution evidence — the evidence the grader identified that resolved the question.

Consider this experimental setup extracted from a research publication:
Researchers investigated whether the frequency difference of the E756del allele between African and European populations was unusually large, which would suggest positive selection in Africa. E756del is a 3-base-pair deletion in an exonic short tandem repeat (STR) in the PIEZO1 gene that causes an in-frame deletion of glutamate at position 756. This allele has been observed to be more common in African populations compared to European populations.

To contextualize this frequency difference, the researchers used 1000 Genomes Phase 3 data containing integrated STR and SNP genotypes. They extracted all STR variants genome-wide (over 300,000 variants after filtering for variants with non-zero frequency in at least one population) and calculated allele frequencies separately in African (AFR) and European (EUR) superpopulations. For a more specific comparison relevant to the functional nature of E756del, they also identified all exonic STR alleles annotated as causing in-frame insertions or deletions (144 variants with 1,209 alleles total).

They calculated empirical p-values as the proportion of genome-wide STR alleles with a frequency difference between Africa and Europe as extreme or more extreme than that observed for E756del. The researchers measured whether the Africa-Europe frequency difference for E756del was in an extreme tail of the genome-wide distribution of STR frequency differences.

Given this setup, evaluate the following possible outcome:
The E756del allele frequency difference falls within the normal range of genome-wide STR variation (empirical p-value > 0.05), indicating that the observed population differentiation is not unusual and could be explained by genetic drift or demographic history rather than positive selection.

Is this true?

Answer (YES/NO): YES